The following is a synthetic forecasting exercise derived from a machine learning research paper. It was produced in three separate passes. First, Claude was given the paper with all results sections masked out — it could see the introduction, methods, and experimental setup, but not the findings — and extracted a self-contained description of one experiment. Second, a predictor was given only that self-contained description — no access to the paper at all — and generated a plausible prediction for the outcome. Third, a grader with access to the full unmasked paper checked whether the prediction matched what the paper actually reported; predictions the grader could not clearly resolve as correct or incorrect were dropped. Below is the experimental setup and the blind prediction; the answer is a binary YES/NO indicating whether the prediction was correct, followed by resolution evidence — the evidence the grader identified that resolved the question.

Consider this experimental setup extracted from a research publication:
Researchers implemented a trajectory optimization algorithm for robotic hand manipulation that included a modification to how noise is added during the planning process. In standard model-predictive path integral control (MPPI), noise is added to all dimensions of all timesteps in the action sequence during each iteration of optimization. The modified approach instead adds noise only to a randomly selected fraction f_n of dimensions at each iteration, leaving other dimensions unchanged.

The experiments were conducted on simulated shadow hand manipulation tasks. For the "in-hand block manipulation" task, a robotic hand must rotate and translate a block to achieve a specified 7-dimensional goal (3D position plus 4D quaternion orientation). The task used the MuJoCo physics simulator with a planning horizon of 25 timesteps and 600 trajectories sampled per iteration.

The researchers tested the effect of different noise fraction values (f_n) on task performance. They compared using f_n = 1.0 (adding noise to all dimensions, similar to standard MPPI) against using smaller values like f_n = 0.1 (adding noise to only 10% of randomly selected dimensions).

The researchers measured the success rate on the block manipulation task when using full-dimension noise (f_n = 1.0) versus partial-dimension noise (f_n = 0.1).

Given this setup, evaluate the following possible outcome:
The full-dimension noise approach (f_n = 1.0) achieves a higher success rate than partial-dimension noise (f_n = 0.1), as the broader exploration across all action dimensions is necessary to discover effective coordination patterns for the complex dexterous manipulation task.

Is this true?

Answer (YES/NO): NO